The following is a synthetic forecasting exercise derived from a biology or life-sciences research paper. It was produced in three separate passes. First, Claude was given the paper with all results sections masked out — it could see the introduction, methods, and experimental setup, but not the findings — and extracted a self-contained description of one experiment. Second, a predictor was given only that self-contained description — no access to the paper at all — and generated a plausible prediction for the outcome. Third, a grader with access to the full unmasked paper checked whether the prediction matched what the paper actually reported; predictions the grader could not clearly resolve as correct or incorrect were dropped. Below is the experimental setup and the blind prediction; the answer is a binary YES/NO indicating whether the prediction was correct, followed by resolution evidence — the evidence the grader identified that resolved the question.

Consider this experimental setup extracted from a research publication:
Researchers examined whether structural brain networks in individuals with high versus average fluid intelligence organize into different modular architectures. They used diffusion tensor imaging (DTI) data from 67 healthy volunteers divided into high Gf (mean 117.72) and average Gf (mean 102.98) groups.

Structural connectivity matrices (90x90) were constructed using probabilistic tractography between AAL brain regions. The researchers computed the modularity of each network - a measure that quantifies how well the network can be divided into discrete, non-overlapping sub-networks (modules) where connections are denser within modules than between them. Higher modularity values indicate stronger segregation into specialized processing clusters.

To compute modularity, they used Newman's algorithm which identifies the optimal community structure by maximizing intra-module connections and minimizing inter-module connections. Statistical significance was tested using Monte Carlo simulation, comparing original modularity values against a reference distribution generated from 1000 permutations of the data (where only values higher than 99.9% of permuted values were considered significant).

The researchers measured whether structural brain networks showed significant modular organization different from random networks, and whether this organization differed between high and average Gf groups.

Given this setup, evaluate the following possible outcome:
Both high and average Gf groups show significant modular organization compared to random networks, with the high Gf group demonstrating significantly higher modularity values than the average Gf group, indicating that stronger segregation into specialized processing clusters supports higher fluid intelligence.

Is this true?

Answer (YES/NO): NO